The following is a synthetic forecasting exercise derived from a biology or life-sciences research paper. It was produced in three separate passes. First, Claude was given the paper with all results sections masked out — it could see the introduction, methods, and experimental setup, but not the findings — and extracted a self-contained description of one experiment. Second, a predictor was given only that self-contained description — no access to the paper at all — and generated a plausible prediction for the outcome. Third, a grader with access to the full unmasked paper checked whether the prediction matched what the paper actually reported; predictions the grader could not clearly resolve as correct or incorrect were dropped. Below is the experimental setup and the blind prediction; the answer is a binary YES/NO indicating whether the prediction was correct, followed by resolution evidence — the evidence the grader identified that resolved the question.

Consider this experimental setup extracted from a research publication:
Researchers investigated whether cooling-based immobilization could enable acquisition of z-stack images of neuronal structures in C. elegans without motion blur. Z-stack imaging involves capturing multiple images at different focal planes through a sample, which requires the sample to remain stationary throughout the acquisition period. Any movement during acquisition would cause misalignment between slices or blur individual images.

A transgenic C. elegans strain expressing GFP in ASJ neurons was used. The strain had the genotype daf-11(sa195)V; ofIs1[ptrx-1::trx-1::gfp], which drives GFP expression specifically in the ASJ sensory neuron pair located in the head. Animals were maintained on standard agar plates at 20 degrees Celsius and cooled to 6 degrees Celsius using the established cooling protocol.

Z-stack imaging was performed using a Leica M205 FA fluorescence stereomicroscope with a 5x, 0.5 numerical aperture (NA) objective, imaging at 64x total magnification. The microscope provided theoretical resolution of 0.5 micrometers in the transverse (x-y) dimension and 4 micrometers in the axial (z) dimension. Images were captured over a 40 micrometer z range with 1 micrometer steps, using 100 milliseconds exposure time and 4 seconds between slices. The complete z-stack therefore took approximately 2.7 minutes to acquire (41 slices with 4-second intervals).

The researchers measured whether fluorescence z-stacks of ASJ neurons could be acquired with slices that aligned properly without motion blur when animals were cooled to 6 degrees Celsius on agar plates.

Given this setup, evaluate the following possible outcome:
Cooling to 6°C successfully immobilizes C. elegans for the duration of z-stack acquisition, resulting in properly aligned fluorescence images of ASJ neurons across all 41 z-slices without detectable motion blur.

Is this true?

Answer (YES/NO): YES